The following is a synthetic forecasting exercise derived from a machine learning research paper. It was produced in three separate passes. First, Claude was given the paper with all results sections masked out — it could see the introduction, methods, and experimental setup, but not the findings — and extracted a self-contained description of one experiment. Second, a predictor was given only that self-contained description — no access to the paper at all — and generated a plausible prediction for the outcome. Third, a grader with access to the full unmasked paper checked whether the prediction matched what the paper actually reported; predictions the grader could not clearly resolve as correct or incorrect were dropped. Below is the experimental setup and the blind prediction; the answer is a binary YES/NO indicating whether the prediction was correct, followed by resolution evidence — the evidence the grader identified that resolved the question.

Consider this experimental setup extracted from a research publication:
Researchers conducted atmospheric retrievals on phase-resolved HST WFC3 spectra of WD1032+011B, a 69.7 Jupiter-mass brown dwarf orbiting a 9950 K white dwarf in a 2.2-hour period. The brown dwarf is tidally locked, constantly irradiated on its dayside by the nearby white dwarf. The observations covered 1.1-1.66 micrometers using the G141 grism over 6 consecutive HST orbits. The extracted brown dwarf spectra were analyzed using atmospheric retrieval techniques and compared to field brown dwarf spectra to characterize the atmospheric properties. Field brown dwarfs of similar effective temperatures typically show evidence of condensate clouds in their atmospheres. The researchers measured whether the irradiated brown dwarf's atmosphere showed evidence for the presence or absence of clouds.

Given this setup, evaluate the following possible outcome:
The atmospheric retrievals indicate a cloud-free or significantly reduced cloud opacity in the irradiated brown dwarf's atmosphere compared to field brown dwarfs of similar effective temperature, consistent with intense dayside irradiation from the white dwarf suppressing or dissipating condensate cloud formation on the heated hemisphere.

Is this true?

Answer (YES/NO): YES